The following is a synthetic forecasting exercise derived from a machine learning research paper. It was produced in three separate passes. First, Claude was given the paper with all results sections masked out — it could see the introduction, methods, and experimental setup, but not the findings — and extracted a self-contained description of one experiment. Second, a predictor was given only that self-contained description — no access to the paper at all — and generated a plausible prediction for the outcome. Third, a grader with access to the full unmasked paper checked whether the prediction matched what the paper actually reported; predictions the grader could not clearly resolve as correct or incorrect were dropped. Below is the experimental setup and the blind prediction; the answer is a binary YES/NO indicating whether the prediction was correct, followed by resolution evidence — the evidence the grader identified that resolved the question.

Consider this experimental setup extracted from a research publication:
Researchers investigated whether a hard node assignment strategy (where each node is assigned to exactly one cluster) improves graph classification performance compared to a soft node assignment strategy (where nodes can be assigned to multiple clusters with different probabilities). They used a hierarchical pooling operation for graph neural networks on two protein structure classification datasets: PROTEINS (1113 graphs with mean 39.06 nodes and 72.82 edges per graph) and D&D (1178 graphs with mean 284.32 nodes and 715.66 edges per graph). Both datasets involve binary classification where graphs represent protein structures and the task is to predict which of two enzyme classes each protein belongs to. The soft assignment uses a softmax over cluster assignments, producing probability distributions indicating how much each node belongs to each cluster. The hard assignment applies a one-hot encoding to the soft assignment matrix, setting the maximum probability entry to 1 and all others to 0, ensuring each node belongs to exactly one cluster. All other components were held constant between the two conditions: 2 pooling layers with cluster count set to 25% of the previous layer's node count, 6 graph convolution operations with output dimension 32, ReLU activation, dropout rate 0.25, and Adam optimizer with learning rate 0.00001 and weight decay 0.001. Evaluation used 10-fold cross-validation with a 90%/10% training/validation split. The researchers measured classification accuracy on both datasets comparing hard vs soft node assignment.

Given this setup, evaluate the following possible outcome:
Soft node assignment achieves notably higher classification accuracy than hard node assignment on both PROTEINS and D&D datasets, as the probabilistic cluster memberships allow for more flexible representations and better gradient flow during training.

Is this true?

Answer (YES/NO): NO